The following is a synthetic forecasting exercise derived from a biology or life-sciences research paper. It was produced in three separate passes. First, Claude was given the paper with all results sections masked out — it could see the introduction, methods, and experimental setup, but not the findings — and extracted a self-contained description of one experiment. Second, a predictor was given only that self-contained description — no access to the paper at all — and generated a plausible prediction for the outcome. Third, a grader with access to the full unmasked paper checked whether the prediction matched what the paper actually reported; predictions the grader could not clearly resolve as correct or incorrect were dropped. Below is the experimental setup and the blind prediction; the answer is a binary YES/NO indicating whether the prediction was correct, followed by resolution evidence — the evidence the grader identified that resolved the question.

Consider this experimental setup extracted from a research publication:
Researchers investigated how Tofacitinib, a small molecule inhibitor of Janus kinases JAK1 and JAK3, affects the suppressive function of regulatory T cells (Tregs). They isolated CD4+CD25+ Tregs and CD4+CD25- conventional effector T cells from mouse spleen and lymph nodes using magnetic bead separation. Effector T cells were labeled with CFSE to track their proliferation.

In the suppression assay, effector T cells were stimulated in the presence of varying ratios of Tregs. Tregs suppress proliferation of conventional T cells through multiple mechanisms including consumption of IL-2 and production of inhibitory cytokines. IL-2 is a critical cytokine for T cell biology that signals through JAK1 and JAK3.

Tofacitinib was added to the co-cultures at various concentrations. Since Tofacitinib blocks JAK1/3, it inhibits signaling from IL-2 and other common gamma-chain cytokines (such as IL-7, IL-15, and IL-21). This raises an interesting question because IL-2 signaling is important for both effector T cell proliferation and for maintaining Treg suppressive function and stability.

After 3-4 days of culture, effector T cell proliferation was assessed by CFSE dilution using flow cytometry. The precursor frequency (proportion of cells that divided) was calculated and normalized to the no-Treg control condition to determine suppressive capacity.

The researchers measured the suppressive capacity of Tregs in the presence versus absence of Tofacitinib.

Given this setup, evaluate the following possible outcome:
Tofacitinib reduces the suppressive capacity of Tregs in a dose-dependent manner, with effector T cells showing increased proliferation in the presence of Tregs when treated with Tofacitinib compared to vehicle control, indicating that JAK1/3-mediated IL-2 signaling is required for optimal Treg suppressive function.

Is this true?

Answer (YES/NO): NO